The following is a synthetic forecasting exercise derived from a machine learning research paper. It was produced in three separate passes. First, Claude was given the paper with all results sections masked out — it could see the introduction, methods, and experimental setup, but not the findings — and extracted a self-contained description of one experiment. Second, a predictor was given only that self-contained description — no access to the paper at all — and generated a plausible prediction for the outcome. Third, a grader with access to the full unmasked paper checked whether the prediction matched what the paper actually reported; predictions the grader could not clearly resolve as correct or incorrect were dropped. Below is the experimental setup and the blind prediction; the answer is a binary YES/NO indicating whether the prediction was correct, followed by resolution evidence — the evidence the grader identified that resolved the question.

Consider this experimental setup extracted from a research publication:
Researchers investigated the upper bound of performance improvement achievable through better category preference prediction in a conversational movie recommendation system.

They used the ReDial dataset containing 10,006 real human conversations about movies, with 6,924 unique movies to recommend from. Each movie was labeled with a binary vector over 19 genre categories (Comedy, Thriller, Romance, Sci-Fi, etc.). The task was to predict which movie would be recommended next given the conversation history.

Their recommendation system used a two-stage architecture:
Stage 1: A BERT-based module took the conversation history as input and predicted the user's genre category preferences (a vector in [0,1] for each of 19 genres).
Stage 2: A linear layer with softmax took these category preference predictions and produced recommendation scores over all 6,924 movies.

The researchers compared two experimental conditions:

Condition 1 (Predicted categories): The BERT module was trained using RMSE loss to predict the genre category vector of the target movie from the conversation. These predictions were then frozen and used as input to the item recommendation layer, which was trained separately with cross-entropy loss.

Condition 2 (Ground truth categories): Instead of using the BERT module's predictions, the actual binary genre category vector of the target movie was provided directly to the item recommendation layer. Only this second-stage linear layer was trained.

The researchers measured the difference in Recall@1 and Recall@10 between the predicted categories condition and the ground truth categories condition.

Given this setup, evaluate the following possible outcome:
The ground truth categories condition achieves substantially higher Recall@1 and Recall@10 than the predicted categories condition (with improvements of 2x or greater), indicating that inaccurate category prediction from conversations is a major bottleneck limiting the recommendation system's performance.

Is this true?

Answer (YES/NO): YES